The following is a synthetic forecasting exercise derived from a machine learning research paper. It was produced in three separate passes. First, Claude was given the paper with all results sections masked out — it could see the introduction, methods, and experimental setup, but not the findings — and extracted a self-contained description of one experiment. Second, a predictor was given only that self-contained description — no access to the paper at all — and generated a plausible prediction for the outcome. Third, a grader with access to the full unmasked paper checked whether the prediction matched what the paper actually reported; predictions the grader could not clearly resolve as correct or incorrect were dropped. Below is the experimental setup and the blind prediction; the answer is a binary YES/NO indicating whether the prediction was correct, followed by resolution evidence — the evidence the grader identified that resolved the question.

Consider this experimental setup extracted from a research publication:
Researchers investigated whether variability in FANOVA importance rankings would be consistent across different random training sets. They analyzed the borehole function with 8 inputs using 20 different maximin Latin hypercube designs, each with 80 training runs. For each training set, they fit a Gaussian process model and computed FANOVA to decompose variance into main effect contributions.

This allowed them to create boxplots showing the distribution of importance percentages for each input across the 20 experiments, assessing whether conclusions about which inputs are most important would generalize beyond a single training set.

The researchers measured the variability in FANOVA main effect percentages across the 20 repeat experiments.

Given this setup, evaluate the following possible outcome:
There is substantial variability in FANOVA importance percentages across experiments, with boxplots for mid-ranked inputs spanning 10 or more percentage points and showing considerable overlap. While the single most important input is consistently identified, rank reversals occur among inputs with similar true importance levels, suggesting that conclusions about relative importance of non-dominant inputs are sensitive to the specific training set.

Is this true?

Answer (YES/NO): NO